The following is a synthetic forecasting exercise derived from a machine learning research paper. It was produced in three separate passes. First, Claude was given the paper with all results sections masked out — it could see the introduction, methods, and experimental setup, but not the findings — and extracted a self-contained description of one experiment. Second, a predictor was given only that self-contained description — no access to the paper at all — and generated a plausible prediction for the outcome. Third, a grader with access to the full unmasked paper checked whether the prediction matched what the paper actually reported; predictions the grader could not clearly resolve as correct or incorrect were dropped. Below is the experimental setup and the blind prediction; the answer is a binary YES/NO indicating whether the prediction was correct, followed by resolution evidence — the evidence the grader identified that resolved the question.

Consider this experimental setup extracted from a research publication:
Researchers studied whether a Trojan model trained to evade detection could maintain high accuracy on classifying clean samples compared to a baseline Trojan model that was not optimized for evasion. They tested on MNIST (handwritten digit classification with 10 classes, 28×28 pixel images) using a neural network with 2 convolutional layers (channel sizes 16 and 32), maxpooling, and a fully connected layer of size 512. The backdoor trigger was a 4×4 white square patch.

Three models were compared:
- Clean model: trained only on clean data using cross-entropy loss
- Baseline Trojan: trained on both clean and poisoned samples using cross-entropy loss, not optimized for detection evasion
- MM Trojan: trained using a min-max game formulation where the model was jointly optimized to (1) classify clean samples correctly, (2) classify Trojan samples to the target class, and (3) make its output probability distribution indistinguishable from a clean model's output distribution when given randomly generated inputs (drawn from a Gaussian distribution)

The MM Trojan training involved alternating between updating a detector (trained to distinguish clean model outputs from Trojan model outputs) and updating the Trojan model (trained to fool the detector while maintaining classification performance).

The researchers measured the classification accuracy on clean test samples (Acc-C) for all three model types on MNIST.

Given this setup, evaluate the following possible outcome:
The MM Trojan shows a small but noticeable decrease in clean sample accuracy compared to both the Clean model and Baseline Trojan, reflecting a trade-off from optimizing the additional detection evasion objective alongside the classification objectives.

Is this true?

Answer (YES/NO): YES